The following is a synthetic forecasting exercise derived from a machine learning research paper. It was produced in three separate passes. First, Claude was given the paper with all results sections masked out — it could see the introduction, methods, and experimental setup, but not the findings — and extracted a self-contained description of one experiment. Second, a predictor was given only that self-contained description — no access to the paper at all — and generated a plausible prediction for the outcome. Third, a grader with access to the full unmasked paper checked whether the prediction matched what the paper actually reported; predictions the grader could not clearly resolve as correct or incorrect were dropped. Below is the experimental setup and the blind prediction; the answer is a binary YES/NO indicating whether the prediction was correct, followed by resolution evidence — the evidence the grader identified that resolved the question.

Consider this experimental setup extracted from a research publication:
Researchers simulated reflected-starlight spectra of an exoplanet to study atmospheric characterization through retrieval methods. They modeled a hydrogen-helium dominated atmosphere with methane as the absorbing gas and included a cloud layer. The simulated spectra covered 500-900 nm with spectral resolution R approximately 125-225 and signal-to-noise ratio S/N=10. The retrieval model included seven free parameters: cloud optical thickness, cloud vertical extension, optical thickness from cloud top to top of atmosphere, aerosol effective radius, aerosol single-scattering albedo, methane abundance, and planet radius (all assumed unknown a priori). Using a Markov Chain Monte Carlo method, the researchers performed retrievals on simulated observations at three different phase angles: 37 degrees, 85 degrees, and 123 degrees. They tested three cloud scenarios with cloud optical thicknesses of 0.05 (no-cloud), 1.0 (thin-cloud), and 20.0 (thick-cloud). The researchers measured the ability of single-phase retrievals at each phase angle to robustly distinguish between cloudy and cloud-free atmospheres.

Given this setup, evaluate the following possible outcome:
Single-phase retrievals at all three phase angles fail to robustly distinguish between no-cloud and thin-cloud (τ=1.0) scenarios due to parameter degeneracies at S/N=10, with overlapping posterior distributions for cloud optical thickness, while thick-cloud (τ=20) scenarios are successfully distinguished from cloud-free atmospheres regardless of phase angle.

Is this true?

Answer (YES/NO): NO